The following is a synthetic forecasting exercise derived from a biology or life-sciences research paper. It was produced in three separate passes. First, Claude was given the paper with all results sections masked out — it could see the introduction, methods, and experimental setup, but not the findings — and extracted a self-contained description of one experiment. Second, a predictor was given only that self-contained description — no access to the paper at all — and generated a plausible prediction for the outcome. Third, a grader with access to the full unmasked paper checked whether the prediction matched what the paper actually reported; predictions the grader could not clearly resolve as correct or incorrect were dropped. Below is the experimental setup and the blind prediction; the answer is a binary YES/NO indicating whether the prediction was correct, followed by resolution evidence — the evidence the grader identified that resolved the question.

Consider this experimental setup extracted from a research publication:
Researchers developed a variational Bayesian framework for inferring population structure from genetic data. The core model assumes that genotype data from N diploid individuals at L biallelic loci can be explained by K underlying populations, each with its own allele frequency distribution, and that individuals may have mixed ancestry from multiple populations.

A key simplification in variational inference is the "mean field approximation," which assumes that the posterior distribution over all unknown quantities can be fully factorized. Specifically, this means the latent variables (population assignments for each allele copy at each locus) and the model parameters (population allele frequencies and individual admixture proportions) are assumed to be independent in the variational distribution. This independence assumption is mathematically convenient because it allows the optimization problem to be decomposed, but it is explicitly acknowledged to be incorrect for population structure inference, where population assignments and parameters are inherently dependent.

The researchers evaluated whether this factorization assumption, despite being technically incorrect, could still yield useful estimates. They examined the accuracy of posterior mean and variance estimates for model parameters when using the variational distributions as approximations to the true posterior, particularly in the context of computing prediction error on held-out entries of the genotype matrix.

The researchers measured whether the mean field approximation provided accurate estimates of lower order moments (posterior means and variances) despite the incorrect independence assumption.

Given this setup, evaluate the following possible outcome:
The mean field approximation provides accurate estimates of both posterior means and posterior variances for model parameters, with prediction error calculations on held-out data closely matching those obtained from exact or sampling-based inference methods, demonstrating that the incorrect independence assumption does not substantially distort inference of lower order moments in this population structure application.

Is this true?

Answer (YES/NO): NO